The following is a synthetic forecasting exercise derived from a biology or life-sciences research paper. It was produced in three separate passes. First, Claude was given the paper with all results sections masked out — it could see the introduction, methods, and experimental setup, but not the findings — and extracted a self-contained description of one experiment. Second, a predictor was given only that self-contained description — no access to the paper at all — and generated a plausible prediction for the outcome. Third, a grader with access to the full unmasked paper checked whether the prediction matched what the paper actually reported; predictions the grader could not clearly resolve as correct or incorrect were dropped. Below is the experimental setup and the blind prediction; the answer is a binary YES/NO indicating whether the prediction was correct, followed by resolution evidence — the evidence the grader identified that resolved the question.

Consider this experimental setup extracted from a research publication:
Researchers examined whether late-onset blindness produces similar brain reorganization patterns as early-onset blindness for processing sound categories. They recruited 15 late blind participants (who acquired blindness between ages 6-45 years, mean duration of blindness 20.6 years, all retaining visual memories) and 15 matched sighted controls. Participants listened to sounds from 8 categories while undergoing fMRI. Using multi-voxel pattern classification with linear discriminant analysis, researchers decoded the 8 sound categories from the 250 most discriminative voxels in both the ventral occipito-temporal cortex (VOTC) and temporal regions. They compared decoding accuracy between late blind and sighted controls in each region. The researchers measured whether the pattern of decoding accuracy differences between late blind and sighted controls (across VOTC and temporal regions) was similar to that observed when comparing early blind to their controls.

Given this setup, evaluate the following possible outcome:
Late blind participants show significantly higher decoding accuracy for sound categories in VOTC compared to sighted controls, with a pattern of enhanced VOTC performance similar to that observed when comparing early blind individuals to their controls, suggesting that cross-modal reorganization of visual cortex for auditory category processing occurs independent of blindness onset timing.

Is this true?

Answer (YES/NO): NO